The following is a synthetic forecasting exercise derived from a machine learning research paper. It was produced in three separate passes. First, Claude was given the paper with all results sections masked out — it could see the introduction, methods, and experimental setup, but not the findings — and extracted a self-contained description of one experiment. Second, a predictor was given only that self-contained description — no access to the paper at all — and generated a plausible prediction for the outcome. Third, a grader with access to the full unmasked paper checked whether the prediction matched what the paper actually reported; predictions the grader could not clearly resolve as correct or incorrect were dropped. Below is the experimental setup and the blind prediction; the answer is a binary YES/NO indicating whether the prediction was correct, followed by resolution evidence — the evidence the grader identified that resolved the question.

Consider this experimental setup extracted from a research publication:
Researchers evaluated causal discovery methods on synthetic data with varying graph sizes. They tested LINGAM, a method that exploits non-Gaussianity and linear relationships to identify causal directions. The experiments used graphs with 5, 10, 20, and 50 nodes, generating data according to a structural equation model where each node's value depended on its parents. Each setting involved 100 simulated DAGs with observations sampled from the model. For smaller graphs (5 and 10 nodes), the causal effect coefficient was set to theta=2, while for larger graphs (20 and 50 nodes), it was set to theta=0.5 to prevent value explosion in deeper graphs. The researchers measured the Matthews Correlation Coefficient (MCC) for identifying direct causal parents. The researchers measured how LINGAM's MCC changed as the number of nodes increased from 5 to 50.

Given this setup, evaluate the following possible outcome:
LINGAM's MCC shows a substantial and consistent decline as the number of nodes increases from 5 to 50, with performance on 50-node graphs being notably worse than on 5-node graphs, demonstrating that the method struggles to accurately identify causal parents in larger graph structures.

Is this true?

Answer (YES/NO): YES